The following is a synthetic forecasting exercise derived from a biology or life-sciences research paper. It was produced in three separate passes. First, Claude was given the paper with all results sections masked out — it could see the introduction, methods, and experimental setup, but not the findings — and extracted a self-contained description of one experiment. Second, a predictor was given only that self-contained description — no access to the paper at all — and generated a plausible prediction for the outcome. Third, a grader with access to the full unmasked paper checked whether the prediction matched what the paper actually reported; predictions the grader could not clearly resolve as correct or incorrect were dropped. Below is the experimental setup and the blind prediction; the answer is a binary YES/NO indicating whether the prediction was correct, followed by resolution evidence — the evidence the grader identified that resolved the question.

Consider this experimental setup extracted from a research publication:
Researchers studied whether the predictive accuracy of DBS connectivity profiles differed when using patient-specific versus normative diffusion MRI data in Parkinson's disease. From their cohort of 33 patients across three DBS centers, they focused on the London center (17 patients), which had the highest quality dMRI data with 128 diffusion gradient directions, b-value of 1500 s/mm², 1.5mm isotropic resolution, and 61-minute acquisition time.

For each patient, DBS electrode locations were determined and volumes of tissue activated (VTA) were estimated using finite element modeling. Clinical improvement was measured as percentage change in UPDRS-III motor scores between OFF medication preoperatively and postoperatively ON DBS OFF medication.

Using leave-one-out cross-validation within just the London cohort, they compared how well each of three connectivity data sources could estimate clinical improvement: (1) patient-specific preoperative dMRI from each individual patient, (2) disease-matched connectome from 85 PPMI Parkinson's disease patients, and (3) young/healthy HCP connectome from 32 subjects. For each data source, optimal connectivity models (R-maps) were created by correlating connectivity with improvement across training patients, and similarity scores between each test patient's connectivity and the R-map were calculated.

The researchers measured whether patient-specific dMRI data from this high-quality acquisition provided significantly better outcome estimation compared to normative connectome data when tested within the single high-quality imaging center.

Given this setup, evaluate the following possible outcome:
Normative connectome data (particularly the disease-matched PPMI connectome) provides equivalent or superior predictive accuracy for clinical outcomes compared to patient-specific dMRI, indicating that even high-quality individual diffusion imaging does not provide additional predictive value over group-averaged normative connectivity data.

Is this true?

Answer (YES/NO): NO